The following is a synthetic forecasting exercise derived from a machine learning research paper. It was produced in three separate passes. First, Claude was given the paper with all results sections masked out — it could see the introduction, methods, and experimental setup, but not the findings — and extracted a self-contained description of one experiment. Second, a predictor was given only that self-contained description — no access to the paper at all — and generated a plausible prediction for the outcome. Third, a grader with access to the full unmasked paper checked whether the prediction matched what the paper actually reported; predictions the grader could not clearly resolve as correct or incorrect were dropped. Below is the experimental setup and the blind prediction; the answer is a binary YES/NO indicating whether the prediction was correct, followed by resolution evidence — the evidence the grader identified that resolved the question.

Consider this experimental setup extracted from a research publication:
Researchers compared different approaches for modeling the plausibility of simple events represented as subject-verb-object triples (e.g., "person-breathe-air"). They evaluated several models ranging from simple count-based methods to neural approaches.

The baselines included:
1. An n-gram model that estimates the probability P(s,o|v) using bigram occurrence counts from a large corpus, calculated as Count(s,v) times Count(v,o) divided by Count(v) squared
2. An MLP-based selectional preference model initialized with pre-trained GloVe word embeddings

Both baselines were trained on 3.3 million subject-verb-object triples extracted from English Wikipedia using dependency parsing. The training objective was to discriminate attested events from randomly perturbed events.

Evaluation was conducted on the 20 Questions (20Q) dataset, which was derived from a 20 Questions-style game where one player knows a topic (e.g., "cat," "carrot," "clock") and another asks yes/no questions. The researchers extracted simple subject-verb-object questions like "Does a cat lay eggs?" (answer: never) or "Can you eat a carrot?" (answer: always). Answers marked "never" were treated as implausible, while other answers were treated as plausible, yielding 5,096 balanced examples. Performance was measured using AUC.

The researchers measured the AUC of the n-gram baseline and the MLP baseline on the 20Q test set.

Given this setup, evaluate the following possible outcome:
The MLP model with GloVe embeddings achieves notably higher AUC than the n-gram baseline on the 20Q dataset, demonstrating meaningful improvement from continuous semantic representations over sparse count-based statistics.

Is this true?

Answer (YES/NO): NO